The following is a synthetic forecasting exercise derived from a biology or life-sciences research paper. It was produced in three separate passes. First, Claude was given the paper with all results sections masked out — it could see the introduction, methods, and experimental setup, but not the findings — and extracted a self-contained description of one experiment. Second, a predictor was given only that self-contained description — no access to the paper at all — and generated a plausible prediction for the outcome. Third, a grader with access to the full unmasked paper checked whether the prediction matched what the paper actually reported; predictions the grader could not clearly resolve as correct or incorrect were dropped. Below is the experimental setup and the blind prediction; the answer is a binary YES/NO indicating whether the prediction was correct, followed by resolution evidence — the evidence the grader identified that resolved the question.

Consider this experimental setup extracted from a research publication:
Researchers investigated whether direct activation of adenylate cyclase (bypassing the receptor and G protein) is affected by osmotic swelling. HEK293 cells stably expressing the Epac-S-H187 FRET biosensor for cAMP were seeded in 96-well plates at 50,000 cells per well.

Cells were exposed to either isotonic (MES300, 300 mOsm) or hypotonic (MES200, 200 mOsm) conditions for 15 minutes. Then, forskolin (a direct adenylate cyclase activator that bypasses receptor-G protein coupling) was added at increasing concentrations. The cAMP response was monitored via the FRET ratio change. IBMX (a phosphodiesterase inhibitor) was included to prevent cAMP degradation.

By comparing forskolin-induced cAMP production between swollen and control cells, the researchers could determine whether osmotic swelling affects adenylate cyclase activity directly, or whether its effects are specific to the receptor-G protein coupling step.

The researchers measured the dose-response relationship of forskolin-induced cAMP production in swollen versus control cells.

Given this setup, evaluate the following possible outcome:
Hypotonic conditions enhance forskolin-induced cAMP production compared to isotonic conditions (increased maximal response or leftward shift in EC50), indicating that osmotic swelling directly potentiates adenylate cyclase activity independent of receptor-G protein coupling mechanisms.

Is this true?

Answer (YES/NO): NO